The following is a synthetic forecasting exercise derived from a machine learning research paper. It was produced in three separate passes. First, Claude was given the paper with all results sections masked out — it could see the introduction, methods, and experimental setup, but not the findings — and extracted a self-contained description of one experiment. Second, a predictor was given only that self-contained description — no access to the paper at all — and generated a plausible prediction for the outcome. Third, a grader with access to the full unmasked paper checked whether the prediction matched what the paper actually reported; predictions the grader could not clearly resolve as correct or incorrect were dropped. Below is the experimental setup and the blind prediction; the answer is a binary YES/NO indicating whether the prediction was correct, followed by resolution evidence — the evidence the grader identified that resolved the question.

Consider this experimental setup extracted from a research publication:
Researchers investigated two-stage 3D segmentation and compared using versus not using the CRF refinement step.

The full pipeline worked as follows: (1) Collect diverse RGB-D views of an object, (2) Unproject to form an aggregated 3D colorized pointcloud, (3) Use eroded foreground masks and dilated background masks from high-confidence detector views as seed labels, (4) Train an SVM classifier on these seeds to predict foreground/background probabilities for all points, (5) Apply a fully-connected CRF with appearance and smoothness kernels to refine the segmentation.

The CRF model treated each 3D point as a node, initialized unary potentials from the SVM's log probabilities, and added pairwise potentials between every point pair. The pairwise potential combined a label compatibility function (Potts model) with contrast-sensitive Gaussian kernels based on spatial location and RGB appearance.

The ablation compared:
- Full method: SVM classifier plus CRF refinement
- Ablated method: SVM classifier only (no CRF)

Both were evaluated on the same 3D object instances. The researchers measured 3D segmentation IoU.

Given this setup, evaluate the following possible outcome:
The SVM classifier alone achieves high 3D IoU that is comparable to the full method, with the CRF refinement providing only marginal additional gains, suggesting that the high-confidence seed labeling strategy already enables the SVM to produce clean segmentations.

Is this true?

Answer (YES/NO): NO